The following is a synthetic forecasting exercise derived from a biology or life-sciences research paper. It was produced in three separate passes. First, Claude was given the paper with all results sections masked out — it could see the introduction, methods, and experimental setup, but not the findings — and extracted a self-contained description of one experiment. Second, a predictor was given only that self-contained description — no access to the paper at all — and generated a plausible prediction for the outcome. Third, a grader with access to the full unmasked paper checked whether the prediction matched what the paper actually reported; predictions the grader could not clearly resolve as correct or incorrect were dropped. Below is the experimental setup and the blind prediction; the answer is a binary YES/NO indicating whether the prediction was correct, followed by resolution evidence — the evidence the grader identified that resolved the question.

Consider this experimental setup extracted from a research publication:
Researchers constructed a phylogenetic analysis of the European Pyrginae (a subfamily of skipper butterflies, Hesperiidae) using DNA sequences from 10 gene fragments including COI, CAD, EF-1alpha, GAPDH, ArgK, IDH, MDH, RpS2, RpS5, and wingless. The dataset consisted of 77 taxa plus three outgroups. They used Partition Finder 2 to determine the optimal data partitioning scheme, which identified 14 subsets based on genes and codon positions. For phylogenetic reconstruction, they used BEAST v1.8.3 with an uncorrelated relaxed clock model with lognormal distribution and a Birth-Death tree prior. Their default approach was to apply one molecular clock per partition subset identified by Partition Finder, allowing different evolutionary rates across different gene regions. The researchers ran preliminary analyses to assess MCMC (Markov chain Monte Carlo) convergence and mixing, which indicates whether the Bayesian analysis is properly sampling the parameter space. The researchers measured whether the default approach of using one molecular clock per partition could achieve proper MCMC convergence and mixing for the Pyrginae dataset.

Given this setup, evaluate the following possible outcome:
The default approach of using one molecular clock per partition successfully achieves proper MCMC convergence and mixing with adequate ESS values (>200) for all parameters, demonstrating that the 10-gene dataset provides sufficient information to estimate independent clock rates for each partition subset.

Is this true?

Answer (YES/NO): NO